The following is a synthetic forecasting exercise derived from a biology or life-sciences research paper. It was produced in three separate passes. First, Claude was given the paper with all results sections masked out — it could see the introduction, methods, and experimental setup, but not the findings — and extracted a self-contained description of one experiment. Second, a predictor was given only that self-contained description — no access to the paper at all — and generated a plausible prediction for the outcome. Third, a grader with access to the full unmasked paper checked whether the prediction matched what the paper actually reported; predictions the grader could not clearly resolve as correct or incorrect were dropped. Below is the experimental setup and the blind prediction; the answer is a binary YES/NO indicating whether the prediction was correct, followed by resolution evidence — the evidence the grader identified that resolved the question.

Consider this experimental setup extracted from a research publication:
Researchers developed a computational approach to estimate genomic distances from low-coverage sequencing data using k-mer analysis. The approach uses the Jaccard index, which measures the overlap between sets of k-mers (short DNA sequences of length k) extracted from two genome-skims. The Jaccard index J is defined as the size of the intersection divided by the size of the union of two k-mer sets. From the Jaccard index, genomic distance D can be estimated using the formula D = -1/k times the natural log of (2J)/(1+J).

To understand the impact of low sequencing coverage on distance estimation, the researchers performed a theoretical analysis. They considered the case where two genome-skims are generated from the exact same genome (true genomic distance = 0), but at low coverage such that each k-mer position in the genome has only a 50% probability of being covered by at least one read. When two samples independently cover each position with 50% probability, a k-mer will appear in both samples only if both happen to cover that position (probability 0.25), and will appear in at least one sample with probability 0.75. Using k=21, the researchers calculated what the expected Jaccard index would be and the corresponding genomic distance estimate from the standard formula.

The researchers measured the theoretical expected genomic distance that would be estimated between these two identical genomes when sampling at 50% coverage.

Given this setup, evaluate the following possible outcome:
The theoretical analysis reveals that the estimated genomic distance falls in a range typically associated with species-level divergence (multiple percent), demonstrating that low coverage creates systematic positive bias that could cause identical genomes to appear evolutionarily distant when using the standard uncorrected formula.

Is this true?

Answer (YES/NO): YES